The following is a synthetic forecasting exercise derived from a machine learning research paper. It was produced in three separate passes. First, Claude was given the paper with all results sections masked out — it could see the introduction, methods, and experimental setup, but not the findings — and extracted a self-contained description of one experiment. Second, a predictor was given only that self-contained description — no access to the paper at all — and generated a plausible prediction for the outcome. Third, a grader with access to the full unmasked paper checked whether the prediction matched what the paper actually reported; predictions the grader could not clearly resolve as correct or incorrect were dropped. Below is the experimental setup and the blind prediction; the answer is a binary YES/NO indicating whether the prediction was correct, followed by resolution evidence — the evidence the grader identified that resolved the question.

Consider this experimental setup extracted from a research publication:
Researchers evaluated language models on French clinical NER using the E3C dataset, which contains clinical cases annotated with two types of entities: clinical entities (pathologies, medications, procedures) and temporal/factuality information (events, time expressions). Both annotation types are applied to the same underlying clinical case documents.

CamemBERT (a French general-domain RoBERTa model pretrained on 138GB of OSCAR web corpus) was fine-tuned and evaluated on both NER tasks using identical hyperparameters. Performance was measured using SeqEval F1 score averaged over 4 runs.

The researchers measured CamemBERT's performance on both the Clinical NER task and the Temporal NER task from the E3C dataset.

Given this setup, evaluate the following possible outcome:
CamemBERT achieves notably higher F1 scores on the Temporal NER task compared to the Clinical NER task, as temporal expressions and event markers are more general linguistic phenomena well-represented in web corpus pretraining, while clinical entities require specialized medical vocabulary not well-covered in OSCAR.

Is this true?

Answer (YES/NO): YES